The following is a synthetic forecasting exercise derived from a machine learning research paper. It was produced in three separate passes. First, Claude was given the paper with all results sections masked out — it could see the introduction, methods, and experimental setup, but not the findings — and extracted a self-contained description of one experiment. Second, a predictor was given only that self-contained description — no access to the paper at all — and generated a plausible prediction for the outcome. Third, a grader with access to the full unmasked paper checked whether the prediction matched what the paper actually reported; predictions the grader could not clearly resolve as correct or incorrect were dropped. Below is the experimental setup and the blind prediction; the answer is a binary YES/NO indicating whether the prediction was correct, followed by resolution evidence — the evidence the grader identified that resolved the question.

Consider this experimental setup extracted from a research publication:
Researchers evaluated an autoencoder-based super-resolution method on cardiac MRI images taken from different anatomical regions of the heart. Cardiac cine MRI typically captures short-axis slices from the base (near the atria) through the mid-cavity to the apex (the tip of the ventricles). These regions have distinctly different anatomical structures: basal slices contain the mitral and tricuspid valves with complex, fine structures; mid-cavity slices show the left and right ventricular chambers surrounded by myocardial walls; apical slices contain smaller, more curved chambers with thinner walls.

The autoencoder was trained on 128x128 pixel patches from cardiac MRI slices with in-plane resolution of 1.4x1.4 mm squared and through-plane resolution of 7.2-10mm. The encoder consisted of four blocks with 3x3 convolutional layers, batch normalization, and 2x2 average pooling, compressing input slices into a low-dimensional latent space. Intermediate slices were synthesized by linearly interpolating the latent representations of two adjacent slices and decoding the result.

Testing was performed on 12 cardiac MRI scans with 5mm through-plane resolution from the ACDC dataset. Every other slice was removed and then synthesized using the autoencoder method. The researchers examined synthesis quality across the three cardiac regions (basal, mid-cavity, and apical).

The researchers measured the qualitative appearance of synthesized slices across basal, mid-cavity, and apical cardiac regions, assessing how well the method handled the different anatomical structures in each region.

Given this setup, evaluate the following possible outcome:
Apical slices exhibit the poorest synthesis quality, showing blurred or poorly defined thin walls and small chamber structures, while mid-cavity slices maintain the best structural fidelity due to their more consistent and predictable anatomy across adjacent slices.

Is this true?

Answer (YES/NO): NO